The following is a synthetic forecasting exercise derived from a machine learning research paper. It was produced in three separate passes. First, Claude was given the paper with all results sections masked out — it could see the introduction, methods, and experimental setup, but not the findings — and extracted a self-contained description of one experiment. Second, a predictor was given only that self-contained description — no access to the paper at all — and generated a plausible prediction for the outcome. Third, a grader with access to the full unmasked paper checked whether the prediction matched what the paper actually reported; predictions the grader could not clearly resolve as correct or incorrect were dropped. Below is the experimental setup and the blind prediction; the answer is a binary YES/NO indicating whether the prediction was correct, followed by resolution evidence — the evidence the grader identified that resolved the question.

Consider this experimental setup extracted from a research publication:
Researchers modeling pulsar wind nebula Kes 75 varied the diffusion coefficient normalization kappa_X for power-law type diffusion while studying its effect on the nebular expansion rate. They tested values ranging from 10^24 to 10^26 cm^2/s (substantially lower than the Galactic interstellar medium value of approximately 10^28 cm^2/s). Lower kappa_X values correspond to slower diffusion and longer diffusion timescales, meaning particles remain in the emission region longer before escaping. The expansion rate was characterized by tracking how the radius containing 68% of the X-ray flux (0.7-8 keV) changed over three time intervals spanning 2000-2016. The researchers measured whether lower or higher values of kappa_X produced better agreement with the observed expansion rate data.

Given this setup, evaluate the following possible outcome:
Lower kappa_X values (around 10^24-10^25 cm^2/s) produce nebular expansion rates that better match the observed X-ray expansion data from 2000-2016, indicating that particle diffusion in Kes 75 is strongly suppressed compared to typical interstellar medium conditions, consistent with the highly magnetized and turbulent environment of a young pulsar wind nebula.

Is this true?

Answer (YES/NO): YES